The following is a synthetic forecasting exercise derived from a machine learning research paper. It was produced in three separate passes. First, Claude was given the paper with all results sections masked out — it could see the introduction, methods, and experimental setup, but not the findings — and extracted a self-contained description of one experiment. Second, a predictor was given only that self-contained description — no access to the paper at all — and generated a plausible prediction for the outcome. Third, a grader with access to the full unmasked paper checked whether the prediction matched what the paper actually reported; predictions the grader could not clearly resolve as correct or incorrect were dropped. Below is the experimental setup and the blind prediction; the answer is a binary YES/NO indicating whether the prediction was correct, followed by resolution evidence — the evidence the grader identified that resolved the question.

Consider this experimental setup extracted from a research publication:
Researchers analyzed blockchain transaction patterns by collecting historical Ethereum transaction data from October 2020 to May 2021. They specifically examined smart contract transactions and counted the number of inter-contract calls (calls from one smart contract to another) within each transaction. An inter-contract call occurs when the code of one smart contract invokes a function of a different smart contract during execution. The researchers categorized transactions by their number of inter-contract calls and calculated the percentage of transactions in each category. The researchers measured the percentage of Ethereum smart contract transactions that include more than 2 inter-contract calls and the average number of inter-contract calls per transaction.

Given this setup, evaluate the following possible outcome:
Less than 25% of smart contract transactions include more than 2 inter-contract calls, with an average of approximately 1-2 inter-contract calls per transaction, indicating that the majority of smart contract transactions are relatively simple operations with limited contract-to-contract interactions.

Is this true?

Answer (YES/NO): NO